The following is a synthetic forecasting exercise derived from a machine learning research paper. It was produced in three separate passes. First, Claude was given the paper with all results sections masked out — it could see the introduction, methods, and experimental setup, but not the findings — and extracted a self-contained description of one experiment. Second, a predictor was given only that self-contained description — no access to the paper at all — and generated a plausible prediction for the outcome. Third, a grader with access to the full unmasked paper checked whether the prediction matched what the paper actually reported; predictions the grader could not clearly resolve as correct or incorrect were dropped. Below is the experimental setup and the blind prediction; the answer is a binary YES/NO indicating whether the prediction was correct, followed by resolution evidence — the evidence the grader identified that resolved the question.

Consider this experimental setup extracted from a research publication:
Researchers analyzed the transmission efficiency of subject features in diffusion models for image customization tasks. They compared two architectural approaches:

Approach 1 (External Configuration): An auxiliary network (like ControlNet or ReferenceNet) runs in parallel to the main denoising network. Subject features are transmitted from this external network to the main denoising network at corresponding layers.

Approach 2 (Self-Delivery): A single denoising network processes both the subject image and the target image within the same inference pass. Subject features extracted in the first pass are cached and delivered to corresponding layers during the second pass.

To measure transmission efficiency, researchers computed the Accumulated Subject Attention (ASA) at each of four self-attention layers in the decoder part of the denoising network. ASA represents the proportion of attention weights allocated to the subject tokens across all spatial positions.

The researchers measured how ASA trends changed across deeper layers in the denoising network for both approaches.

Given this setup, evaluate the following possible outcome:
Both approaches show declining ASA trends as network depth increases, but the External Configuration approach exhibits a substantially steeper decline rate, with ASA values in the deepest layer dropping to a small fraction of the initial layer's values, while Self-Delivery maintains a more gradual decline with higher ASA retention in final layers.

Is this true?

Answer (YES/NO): NO